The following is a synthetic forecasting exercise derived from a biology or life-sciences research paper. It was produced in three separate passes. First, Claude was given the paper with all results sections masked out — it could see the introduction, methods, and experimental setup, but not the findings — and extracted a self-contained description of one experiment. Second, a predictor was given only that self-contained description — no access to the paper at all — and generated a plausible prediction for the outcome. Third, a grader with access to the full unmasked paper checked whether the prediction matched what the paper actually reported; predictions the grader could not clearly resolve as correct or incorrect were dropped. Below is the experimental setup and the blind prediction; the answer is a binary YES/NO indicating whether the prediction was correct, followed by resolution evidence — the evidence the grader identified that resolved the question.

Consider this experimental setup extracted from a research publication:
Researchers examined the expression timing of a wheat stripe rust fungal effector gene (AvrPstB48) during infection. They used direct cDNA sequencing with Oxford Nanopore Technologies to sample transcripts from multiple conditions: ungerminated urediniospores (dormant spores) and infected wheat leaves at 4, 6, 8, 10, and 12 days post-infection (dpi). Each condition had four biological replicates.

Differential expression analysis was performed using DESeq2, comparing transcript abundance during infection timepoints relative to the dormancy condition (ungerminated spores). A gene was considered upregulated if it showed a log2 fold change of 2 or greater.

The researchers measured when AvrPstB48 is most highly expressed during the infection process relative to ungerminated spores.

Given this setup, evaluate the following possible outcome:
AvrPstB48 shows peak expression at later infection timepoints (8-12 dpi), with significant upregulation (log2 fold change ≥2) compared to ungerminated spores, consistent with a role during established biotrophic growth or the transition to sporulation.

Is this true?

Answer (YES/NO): YES